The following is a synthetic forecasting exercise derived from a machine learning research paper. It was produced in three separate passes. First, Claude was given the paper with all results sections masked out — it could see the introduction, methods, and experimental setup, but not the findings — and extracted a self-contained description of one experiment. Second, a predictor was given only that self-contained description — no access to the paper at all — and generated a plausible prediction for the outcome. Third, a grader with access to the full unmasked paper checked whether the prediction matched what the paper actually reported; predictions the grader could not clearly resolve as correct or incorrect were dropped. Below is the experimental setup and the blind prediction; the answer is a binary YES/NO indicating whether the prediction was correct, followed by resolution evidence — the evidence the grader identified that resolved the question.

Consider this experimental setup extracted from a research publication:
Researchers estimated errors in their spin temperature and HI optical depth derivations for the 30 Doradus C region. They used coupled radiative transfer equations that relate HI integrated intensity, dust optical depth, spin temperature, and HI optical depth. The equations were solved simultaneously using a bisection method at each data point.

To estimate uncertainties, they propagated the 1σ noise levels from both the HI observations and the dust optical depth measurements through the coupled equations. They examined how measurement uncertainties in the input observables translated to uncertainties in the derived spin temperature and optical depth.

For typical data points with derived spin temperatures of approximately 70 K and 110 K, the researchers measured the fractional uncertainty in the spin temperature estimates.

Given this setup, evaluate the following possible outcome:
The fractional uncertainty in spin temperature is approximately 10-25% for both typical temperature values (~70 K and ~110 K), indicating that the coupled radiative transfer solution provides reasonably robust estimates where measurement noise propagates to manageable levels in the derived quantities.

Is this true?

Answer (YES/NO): NO